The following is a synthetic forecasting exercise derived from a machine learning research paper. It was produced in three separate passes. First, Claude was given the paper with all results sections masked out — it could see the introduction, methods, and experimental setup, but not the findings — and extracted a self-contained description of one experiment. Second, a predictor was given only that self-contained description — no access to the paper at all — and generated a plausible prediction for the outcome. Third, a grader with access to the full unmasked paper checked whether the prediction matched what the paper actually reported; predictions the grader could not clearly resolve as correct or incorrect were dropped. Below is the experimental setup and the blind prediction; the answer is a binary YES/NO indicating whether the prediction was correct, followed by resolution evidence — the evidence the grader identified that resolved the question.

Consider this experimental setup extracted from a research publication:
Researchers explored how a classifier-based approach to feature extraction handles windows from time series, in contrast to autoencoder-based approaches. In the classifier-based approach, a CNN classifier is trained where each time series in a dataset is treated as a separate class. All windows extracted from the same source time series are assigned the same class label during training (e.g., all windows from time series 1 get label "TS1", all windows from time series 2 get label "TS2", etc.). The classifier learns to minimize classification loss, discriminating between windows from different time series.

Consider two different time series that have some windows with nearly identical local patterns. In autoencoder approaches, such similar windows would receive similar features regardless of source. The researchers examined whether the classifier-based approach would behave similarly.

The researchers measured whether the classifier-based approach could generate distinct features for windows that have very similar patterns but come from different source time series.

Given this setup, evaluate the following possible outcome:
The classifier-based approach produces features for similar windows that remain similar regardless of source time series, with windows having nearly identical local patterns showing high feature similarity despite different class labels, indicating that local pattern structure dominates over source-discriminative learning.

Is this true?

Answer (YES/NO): NO